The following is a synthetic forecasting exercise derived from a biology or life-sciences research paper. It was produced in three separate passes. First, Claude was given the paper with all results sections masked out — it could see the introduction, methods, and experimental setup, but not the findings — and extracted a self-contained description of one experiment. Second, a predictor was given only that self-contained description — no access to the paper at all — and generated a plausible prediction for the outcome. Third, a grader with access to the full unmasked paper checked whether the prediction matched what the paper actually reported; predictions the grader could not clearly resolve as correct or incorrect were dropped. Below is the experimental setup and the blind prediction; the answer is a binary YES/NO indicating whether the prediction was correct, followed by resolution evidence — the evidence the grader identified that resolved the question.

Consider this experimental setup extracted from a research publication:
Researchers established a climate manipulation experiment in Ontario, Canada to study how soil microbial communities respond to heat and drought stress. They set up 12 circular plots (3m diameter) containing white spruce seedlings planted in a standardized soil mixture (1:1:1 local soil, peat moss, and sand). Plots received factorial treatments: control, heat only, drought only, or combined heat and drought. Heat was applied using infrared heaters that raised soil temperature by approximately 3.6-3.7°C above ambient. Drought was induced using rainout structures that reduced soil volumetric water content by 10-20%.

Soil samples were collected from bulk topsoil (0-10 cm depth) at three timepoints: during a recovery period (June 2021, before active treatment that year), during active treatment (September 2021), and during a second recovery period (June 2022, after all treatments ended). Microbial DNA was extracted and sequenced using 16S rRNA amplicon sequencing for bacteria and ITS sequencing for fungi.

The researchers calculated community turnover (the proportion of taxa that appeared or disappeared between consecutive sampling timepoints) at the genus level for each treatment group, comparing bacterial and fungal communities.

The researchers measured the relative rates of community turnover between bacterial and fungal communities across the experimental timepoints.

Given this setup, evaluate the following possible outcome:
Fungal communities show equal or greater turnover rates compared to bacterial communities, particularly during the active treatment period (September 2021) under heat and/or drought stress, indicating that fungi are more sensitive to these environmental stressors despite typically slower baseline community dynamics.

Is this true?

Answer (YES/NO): YES